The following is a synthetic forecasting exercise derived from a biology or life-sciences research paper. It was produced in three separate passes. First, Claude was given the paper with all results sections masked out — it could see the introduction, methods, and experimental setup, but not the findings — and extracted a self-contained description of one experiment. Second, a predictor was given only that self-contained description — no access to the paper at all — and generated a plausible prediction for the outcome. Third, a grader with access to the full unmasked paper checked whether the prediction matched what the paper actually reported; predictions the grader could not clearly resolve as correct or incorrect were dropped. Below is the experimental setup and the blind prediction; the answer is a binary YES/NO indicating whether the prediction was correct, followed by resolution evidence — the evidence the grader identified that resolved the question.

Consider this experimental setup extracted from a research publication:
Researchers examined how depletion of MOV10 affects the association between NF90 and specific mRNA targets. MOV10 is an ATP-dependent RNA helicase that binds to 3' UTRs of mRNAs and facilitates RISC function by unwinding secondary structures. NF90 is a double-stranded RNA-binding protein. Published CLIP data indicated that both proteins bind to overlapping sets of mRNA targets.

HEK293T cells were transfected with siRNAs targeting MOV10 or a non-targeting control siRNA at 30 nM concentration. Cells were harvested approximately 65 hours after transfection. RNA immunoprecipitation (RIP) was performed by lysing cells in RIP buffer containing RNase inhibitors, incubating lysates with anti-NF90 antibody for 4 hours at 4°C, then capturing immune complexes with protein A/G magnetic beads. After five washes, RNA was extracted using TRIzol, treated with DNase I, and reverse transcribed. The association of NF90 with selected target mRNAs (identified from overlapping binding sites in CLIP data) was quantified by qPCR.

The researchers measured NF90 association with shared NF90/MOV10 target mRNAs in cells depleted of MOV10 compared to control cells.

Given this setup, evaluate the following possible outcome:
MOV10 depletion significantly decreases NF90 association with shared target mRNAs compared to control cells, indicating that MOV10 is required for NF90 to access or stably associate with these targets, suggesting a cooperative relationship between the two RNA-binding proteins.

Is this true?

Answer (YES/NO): NO